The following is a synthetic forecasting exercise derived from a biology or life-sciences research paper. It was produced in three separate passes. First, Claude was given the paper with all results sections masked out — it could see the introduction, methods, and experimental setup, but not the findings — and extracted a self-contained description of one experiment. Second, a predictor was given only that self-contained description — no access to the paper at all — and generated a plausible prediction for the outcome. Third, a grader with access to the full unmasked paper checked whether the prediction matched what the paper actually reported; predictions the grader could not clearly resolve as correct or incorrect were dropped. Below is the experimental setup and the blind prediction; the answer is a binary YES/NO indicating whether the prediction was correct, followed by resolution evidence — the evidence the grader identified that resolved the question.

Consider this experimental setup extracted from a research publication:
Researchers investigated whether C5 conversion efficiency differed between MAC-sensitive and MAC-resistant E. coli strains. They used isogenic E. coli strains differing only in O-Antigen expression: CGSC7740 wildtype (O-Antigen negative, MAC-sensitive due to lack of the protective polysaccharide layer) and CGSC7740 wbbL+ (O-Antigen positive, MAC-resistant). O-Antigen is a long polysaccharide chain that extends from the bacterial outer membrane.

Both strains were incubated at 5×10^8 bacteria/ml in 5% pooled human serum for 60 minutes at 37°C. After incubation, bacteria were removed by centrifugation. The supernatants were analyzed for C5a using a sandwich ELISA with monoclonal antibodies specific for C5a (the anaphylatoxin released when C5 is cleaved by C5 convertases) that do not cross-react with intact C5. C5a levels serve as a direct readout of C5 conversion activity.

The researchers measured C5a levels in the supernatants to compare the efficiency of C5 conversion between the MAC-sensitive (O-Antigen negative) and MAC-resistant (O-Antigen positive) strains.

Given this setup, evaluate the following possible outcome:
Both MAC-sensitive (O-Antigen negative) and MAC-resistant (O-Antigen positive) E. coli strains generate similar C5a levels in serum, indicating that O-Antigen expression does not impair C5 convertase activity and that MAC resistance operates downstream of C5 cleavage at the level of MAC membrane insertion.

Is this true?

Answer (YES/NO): NO